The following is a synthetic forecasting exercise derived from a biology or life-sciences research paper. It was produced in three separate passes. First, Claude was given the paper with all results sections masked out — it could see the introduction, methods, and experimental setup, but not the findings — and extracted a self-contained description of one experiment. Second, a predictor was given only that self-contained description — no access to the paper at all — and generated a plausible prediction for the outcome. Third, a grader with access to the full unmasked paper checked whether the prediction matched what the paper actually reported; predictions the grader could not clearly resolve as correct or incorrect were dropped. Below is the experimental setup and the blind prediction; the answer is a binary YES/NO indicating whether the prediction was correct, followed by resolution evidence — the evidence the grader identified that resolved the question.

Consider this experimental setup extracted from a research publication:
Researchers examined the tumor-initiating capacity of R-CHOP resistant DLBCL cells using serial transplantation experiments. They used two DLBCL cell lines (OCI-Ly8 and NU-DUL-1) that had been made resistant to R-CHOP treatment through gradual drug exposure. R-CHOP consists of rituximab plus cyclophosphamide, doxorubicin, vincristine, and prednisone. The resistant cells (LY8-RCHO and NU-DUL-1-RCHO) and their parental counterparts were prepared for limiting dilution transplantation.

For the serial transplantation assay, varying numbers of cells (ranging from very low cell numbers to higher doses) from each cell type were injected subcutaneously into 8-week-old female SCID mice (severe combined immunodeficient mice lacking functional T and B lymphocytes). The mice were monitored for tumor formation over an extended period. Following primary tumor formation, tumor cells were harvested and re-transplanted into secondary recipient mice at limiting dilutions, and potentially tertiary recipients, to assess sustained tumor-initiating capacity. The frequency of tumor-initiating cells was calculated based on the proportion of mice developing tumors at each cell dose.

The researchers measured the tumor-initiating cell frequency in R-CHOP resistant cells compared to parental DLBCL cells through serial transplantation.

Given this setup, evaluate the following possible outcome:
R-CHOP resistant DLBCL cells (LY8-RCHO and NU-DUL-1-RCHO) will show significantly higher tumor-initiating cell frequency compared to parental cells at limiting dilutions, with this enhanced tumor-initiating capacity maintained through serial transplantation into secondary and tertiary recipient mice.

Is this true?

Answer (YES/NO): YES